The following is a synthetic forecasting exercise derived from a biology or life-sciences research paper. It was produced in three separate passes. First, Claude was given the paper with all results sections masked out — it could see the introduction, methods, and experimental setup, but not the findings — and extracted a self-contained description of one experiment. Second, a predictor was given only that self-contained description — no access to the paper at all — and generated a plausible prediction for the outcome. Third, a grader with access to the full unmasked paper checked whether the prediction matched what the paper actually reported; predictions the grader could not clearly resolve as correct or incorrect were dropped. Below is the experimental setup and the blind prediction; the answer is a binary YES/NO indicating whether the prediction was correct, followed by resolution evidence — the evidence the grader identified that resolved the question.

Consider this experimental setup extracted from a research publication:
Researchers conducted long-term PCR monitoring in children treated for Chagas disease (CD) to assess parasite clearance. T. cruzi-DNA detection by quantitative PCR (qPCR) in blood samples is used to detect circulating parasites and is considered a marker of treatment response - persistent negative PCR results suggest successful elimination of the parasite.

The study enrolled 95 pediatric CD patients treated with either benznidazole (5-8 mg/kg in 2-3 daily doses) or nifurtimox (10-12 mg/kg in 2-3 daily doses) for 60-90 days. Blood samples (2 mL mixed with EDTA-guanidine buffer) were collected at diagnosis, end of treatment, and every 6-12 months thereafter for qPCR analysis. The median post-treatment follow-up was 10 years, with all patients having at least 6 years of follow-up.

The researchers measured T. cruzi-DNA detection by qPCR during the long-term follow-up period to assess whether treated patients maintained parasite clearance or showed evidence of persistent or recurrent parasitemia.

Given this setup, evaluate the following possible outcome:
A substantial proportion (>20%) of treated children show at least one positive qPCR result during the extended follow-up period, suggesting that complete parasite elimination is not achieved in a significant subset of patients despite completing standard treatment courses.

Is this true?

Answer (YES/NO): NO